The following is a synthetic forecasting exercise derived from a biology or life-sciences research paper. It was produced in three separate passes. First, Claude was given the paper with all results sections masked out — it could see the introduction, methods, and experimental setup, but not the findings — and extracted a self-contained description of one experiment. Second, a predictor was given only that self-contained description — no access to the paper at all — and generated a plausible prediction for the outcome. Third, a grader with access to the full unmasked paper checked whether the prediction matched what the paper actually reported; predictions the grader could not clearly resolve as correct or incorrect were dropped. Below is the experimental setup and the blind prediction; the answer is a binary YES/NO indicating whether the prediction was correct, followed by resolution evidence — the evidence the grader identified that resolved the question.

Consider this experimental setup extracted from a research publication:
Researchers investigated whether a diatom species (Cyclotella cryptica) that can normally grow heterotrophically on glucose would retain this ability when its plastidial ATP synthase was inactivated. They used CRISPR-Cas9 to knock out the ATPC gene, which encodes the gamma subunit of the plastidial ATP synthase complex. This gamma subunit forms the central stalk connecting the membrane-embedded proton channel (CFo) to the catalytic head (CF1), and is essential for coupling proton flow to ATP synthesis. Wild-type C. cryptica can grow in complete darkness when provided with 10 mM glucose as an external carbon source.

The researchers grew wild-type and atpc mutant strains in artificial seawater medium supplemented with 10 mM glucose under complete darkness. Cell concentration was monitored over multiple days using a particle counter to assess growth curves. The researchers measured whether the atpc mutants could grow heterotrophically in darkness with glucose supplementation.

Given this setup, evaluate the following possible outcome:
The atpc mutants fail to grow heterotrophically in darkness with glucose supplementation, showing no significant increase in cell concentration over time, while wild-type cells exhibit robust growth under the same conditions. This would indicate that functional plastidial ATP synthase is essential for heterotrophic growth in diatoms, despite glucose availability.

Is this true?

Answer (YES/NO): NO